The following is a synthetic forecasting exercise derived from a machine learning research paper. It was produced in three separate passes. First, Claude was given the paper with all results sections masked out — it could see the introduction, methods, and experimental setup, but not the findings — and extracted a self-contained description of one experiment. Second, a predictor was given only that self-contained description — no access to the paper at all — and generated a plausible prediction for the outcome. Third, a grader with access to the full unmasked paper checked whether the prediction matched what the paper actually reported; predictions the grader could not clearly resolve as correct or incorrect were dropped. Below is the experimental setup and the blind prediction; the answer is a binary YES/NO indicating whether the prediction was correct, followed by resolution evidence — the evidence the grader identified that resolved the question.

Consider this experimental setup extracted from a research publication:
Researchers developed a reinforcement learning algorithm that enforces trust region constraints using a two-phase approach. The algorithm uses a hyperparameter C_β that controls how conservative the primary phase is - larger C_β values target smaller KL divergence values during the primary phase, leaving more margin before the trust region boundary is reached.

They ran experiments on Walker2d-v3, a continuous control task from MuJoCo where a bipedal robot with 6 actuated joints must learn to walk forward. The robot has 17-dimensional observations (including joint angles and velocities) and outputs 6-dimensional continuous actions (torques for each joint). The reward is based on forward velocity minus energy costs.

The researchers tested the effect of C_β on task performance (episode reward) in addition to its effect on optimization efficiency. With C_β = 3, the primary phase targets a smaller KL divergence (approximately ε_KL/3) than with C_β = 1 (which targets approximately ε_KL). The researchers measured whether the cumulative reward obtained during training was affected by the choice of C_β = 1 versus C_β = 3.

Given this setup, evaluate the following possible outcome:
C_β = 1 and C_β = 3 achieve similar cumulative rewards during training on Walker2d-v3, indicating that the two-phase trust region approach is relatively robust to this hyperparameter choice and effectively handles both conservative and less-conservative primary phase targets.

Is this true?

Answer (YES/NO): NO